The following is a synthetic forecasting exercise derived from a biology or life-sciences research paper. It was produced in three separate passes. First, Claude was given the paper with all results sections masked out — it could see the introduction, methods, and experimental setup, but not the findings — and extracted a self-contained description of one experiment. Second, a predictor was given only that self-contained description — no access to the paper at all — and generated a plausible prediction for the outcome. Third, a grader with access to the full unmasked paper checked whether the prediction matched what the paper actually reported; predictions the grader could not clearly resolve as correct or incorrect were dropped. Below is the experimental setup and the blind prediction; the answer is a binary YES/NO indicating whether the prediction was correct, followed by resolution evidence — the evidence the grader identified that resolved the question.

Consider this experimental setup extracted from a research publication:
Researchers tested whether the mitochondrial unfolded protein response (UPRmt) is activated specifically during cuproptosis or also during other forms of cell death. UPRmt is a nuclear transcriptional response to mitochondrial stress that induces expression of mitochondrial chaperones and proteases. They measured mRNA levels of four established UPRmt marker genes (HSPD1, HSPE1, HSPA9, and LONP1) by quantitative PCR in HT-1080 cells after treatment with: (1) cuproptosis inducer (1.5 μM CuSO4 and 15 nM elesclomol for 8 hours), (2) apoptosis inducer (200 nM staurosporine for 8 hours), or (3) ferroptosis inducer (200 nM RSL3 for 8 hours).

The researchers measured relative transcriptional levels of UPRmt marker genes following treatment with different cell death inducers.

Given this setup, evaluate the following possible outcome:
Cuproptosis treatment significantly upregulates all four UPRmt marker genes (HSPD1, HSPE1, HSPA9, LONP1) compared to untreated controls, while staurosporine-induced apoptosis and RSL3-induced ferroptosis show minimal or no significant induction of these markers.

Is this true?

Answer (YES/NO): YES